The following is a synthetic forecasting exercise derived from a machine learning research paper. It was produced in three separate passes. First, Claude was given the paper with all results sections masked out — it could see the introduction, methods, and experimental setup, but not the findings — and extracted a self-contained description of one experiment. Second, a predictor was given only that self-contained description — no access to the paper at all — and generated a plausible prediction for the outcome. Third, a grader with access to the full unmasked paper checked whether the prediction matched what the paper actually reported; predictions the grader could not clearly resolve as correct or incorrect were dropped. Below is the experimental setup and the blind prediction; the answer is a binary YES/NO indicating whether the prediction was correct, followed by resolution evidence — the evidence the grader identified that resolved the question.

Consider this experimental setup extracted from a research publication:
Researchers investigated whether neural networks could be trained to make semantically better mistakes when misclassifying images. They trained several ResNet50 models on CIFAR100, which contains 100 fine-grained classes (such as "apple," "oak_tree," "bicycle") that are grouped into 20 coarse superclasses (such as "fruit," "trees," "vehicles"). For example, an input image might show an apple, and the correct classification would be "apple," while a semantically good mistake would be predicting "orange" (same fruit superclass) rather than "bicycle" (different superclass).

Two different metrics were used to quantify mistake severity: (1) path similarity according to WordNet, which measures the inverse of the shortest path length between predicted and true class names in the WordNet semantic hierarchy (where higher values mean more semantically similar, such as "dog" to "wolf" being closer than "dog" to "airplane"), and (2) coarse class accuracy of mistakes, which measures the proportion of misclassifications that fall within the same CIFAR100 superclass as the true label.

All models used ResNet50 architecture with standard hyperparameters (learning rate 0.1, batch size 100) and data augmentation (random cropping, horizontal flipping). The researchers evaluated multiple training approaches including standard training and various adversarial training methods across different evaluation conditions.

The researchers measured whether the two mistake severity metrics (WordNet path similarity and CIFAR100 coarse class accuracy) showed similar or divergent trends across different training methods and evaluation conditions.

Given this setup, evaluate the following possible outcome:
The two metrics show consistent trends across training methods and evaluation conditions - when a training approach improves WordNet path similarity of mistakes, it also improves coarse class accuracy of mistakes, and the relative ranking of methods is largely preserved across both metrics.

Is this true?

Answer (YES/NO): YES